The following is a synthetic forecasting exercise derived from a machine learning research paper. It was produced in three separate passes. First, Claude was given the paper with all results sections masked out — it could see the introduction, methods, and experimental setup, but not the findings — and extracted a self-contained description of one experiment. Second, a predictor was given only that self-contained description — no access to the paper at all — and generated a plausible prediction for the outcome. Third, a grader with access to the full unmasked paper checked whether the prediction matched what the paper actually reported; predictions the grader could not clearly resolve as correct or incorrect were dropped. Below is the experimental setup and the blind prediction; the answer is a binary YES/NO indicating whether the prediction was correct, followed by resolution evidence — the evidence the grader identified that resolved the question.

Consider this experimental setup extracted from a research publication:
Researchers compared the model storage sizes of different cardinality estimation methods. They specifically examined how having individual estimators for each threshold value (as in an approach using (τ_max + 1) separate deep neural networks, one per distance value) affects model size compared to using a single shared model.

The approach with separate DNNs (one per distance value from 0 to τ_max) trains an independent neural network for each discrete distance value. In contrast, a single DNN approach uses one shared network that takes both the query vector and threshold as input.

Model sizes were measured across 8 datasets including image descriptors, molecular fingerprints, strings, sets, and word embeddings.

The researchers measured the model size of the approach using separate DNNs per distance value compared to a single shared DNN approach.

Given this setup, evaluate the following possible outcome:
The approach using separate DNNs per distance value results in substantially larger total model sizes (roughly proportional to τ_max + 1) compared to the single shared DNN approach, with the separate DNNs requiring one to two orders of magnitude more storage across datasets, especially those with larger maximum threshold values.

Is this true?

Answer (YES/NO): YES